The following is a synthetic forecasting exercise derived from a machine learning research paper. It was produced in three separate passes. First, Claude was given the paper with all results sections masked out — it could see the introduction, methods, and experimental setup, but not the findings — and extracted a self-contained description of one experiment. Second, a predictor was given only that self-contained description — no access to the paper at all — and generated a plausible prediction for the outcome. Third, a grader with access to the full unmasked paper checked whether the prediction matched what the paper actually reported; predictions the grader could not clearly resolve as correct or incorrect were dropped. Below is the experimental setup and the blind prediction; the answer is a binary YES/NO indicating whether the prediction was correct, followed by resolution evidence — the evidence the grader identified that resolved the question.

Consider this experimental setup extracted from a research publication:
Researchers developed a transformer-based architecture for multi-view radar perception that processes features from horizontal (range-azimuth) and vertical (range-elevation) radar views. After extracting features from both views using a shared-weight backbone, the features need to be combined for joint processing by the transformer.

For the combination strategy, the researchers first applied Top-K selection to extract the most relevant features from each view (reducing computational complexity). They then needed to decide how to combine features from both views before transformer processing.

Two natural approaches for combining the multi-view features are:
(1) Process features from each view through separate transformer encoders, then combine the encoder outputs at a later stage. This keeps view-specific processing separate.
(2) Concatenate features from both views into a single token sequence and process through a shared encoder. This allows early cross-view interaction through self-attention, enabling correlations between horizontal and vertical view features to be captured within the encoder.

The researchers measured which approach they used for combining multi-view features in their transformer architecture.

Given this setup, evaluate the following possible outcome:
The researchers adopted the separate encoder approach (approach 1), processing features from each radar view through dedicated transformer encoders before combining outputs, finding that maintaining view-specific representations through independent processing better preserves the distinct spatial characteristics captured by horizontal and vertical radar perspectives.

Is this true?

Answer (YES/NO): NO